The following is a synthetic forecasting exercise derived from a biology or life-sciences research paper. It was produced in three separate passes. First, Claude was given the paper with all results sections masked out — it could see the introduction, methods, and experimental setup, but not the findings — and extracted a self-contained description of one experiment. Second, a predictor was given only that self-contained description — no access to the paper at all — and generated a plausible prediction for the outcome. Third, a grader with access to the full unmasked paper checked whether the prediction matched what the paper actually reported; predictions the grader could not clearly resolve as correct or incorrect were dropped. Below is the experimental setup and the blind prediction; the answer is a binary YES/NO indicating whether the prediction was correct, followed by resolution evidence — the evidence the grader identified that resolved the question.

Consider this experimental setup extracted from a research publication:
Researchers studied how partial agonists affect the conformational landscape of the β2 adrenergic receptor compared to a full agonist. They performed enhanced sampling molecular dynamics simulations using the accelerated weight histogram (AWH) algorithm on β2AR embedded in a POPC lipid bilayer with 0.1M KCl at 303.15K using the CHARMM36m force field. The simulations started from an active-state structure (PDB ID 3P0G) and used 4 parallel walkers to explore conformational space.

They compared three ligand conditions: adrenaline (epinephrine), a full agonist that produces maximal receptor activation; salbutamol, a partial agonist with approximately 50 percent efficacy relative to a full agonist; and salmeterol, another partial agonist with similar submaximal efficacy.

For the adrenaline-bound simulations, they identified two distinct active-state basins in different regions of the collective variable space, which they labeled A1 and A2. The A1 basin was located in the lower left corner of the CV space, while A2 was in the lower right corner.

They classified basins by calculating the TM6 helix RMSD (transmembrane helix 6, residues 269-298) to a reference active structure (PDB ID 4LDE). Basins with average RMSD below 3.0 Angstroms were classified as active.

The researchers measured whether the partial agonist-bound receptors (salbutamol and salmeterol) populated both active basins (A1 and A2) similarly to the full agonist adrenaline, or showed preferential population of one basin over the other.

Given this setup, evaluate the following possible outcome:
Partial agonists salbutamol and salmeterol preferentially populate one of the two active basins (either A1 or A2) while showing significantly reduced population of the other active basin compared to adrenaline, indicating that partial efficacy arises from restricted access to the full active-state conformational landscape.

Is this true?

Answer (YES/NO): YES